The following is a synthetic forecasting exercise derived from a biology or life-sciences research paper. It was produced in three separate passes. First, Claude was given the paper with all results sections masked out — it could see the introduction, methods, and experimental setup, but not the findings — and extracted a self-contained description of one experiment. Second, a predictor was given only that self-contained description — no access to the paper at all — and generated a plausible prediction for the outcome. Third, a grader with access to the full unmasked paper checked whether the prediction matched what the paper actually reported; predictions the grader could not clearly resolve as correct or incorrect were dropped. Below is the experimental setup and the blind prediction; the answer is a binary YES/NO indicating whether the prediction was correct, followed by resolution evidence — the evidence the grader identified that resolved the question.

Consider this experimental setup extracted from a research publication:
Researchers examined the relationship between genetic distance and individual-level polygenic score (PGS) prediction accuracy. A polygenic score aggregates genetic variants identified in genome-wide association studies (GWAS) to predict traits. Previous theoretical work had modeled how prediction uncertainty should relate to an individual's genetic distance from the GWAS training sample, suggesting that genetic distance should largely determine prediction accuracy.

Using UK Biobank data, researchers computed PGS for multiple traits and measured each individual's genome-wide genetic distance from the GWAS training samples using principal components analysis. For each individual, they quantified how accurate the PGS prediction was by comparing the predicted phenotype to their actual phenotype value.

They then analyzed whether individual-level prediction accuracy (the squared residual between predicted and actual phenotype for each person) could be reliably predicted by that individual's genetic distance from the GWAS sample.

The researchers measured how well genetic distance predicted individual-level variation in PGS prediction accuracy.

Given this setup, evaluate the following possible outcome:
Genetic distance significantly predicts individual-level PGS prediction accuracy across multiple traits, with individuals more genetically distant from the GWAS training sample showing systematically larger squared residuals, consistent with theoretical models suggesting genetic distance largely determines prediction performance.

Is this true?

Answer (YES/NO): NO